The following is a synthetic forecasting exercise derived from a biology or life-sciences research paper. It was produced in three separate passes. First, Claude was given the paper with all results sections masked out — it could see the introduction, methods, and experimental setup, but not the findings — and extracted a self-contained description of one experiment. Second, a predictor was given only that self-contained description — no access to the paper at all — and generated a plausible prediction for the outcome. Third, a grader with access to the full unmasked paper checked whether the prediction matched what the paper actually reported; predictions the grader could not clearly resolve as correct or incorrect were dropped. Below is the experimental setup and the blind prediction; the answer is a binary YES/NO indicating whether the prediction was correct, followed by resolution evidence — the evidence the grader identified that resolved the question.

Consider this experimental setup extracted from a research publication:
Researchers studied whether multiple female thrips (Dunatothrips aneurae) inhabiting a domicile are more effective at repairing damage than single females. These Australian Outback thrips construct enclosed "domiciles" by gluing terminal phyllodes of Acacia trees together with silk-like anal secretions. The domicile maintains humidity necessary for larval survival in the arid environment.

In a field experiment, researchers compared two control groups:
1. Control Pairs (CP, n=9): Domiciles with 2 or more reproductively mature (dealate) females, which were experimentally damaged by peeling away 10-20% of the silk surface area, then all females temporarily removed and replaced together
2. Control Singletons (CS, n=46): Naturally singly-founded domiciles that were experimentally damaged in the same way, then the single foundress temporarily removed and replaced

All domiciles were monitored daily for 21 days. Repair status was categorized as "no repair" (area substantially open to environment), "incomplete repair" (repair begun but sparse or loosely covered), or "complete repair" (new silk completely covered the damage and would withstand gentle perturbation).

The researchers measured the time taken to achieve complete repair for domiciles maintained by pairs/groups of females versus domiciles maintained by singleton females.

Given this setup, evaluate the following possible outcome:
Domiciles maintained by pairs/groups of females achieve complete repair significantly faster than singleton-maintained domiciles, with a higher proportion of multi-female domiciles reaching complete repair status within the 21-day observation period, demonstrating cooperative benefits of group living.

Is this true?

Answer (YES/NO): NO